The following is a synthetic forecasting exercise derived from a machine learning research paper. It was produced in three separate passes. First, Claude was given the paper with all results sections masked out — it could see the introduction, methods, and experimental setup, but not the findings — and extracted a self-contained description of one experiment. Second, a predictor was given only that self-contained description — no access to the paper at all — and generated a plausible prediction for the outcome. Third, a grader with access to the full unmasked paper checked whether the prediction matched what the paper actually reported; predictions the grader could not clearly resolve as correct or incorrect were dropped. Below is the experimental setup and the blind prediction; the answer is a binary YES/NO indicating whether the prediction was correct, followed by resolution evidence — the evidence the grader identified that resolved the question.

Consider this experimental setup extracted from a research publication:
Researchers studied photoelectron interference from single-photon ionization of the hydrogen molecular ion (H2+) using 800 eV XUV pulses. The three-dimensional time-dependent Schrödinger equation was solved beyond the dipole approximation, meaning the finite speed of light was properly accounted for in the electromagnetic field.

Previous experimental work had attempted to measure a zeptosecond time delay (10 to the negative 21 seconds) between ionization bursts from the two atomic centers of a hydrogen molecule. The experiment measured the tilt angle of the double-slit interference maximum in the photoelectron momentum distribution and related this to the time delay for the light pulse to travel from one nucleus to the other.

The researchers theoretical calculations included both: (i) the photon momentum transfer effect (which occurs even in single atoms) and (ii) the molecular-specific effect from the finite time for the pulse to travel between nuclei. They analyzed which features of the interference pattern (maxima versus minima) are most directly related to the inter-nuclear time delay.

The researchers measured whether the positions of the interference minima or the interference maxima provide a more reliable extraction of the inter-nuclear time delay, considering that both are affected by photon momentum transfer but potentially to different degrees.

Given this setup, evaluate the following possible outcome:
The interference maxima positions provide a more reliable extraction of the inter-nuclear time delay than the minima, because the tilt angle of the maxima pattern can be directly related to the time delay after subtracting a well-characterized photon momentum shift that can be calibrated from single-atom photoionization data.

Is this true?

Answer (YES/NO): NO